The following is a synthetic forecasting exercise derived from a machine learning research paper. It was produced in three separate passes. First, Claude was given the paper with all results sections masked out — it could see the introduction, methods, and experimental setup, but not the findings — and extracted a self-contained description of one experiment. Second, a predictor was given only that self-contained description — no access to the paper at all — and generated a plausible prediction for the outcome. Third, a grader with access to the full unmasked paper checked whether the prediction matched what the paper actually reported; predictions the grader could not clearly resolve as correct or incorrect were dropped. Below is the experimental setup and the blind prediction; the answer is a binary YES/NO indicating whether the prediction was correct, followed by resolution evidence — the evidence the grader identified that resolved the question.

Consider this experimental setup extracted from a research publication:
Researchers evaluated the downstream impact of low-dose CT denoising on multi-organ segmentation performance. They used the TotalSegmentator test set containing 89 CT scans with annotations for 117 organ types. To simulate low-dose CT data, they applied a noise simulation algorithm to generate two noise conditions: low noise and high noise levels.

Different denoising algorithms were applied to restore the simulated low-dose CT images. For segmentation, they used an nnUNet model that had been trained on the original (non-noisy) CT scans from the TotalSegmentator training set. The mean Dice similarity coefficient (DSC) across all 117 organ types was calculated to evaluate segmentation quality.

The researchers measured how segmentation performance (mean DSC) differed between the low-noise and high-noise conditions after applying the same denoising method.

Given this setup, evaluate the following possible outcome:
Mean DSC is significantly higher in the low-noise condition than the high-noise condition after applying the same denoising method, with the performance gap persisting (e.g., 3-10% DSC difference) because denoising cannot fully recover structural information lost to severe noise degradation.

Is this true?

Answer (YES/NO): YES